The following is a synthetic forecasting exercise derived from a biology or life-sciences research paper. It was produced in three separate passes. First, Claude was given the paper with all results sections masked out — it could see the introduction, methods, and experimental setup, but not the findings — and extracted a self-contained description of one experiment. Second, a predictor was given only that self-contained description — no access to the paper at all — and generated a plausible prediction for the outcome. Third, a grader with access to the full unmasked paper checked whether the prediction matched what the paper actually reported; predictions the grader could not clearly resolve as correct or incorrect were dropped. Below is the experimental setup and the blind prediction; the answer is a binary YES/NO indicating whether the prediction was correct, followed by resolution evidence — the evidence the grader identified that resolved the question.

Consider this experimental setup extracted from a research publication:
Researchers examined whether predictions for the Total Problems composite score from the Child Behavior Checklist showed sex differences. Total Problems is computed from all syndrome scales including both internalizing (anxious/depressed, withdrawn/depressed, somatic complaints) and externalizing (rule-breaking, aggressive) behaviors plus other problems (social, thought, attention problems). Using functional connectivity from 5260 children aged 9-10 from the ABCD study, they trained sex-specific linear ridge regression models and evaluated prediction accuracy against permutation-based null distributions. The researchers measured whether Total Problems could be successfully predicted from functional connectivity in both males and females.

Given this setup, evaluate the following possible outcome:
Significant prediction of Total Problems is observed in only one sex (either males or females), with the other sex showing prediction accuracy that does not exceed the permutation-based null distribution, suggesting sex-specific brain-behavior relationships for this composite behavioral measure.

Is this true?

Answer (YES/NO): YES